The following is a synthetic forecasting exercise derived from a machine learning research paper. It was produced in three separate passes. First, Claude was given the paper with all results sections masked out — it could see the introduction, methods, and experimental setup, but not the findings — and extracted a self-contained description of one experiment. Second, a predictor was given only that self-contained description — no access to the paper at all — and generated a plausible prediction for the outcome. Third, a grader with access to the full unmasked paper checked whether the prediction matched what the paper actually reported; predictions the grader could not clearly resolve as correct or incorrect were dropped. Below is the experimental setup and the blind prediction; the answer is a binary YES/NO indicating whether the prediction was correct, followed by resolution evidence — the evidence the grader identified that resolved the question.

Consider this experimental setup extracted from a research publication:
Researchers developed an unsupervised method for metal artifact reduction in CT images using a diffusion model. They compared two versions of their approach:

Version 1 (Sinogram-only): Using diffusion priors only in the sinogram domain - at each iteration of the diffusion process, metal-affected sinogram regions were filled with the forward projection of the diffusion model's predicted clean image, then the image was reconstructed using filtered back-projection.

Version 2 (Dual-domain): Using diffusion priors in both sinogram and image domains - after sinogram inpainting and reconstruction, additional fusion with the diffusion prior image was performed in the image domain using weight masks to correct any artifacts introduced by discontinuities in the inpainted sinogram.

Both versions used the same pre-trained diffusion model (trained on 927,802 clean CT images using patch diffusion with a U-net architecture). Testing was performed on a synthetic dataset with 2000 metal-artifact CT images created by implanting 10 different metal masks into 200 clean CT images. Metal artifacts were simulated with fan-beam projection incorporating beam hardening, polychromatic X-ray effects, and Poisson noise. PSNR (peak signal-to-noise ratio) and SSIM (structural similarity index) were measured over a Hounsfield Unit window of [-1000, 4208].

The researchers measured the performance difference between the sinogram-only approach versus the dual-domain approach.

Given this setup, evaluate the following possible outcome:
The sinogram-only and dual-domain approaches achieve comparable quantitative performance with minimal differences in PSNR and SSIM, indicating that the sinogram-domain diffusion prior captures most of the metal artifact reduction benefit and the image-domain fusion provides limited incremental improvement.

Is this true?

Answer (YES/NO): NO